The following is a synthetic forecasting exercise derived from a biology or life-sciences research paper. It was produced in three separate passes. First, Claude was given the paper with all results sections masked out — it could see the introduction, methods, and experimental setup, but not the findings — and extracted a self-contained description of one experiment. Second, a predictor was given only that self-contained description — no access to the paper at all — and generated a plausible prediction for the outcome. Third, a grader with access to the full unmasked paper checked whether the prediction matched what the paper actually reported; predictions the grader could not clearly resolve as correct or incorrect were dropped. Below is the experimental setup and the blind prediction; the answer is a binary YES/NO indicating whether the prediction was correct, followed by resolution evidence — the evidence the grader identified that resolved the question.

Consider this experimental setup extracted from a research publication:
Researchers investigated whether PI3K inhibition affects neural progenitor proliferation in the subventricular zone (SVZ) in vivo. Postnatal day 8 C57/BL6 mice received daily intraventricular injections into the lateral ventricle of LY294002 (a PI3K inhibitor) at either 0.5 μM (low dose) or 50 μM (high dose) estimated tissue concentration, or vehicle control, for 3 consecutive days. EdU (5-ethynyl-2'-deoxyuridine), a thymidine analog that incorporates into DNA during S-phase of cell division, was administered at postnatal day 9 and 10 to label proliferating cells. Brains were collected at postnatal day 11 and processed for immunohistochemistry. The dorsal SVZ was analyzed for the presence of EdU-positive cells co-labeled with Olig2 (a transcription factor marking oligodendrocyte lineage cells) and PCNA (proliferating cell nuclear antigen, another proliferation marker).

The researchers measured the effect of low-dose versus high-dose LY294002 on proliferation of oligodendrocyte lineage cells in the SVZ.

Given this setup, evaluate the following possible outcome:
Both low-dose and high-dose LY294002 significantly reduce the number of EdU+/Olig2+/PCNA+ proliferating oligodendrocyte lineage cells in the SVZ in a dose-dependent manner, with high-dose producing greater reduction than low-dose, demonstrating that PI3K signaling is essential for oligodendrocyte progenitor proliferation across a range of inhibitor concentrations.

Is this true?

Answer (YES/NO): NO